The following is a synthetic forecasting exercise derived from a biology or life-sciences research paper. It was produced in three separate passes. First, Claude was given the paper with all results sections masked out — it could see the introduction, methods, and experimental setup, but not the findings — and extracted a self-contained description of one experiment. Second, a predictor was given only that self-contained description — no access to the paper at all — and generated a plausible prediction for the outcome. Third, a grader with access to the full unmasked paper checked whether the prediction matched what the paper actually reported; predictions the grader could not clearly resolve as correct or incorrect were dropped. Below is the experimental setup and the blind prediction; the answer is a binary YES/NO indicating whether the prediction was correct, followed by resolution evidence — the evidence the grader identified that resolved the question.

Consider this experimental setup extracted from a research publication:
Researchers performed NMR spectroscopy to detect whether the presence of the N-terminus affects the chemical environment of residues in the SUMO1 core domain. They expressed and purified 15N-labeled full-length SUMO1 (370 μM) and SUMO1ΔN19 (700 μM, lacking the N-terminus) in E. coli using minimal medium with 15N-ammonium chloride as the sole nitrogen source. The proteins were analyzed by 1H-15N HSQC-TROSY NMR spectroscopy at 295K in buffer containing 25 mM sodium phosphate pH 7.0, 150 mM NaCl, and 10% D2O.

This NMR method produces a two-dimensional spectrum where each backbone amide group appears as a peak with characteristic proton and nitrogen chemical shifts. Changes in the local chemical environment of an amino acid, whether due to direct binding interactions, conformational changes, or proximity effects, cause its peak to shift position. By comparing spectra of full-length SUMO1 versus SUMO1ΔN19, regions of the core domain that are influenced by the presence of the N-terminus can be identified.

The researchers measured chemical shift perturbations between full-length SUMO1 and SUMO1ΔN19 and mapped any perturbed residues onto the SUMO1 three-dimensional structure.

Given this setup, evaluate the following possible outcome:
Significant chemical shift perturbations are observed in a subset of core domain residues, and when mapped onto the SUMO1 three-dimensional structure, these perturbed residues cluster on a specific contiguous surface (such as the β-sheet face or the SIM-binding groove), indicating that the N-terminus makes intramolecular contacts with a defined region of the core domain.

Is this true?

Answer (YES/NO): YES